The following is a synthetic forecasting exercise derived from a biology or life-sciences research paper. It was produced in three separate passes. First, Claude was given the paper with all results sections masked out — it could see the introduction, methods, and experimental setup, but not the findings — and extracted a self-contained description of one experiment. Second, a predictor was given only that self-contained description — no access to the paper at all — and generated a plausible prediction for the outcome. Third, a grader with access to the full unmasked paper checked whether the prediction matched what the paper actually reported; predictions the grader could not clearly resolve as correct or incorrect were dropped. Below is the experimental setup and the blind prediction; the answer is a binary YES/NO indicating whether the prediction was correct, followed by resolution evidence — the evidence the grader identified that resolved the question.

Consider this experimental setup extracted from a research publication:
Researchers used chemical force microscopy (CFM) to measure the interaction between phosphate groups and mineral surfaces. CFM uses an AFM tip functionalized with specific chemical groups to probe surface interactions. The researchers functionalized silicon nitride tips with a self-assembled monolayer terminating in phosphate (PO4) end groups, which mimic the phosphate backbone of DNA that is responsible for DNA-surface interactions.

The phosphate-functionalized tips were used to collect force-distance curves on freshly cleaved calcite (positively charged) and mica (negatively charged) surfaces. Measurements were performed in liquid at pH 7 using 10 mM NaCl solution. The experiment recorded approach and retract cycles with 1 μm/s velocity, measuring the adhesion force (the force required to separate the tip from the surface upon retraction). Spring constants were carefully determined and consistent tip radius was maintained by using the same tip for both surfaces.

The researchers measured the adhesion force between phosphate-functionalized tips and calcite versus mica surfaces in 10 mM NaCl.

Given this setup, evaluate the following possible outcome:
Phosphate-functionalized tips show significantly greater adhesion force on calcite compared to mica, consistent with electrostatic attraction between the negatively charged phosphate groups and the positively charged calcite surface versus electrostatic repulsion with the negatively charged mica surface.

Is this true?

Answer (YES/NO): YES